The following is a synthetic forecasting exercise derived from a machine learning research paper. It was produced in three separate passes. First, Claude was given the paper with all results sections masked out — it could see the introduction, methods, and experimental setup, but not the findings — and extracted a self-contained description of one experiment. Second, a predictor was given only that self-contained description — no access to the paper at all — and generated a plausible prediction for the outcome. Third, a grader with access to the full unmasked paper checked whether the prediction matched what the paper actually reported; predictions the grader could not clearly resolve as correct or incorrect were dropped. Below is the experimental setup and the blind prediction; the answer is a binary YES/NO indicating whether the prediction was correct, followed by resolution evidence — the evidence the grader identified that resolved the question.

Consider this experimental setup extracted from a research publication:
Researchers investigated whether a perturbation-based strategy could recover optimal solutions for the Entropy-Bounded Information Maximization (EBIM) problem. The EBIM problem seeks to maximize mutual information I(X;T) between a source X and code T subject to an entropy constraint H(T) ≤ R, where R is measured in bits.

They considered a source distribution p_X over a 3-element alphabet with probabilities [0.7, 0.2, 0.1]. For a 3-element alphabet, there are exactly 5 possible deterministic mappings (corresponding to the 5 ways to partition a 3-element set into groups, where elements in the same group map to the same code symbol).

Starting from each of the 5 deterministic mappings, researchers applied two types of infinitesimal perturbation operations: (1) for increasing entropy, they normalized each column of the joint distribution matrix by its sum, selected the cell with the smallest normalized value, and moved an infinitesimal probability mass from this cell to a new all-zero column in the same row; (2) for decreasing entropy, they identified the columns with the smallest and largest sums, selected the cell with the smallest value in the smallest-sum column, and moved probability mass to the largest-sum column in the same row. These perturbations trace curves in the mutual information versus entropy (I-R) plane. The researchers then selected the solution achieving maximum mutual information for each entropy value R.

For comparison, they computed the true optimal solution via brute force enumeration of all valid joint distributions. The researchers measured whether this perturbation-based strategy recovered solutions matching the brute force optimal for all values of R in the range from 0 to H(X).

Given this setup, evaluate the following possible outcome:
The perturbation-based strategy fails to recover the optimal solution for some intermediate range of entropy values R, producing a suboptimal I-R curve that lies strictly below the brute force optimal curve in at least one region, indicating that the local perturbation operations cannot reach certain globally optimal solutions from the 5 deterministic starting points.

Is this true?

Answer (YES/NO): NO